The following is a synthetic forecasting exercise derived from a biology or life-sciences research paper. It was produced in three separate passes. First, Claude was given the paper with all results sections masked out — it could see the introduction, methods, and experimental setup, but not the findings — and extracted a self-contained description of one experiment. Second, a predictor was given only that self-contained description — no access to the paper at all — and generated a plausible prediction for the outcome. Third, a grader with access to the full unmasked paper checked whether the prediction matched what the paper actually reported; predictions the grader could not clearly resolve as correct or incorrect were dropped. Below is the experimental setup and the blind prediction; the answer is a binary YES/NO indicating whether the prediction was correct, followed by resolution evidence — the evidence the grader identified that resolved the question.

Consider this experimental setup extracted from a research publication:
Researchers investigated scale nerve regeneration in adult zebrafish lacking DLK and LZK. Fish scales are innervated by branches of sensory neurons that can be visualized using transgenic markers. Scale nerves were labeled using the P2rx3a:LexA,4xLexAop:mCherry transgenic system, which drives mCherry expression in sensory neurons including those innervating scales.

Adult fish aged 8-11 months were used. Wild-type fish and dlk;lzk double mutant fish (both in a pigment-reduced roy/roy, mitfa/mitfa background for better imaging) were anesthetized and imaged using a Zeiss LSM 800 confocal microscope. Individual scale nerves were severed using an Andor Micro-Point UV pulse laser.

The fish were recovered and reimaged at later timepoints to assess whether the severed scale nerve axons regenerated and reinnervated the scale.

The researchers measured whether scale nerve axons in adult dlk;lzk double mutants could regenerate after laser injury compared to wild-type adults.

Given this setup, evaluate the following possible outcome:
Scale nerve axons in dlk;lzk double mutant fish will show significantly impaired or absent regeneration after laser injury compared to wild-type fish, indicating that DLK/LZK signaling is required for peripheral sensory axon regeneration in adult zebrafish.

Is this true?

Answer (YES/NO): NO